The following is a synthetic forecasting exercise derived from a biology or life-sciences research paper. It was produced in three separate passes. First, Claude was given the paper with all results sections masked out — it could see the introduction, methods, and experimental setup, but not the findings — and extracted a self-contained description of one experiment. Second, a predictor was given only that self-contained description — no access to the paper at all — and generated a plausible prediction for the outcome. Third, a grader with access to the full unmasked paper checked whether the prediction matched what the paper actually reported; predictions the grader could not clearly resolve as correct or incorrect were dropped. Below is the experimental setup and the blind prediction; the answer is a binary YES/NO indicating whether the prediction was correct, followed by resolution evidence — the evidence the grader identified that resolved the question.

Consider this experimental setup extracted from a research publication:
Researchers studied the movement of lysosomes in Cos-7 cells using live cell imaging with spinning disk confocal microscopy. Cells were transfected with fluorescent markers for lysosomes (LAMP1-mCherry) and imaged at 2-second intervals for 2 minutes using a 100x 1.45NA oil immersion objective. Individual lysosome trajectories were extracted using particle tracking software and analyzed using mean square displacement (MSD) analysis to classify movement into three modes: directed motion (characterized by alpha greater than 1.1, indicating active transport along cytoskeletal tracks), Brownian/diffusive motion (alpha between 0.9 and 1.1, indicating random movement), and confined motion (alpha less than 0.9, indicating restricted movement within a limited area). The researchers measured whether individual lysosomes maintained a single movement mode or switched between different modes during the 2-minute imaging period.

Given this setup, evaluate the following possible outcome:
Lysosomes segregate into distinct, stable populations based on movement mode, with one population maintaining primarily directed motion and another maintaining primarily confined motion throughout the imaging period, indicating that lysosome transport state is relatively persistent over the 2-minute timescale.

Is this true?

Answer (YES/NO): NO